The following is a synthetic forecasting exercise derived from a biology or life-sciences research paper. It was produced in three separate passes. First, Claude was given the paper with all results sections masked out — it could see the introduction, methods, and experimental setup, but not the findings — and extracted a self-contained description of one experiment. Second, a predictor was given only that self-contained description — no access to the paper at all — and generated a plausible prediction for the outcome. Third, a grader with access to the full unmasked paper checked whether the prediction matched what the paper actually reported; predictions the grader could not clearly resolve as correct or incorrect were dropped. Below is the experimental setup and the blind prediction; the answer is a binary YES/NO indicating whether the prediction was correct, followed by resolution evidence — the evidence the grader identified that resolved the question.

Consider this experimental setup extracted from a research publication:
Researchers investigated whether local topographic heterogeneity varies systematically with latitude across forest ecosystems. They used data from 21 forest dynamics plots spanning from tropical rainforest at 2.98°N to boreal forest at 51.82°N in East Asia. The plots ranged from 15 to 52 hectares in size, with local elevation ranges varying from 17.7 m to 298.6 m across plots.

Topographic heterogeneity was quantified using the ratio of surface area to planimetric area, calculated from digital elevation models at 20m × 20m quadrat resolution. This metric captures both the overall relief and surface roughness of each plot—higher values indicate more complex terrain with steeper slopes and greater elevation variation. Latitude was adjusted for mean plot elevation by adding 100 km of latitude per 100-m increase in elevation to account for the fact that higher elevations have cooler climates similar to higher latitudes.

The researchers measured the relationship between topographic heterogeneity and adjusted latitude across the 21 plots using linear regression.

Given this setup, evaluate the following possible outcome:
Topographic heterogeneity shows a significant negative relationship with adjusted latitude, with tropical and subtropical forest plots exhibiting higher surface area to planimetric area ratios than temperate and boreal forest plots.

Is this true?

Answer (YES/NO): NO